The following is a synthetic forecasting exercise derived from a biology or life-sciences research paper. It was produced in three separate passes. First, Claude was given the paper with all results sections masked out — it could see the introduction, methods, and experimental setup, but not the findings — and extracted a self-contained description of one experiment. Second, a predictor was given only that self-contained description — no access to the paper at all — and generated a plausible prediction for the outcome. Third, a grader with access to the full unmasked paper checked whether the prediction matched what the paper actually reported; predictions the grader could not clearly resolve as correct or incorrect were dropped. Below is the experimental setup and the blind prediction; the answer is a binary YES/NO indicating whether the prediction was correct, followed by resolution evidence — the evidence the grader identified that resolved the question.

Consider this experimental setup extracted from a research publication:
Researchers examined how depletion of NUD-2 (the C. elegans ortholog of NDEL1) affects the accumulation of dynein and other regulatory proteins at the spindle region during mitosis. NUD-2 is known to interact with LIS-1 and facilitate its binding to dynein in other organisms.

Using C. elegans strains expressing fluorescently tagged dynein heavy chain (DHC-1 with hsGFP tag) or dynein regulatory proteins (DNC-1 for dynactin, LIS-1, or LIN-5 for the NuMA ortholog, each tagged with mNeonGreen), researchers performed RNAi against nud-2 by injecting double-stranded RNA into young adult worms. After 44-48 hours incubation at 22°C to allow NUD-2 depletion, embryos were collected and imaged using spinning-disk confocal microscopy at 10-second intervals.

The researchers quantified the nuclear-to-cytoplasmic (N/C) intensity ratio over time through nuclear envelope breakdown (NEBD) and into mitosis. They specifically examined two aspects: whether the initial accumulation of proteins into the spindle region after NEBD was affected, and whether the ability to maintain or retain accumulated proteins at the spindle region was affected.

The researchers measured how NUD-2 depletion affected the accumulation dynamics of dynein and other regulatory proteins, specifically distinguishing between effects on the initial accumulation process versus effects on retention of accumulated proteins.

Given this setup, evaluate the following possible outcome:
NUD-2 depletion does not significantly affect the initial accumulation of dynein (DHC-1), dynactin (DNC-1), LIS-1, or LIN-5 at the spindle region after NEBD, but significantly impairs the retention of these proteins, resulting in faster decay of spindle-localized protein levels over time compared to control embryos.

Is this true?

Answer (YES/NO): NO